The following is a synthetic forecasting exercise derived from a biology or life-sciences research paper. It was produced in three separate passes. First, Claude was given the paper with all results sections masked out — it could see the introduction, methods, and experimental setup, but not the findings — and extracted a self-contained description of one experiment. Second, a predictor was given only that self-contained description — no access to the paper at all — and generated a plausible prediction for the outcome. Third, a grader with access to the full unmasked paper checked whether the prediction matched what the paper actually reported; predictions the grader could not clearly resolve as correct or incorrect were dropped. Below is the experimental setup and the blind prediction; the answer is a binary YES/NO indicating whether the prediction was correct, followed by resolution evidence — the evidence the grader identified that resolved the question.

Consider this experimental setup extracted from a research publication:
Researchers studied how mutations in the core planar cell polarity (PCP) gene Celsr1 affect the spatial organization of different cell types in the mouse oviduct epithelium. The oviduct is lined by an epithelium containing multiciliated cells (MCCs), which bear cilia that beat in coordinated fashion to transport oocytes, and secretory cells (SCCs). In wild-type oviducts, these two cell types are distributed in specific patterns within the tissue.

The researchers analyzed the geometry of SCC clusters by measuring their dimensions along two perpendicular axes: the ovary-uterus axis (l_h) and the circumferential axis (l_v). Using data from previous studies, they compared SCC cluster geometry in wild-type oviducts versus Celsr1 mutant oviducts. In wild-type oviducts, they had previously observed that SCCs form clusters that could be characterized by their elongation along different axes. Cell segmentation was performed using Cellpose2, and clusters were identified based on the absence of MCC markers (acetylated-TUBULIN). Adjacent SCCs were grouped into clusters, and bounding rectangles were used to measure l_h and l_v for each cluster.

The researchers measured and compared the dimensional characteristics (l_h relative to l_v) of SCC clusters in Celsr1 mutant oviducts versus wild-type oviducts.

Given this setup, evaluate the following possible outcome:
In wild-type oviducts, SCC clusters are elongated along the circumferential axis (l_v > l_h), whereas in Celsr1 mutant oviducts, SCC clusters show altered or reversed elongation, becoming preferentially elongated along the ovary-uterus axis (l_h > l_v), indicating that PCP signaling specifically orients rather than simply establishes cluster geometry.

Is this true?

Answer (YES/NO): NO